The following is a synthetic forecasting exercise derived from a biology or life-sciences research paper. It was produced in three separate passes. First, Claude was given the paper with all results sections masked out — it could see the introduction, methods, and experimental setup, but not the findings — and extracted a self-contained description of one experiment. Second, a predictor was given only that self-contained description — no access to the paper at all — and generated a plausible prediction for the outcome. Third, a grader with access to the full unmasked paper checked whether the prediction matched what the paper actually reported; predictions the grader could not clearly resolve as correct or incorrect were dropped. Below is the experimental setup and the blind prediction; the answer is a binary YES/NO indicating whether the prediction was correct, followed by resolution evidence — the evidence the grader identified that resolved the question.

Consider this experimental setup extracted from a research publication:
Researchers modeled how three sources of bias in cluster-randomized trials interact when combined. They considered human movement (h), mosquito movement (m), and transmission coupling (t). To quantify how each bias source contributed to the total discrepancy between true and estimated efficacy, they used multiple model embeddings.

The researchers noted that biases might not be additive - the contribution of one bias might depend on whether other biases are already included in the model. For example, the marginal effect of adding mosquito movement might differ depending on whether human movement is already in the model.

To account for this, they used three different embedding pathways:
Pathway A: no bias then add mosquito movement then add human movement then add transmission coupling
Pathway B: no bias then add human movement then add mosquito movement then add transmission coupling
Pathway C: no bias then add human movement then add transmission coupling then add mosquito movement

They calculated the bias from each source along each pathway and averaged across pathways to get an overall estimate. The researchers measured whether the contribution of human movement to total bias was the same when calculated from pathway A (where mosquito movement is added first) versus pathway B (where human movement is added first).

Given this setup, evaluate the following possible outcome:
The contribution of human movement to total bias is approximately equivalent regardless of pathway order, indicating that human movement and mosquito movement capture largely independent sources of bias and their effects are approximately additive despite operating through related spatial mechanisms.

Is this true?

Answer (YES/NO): NO